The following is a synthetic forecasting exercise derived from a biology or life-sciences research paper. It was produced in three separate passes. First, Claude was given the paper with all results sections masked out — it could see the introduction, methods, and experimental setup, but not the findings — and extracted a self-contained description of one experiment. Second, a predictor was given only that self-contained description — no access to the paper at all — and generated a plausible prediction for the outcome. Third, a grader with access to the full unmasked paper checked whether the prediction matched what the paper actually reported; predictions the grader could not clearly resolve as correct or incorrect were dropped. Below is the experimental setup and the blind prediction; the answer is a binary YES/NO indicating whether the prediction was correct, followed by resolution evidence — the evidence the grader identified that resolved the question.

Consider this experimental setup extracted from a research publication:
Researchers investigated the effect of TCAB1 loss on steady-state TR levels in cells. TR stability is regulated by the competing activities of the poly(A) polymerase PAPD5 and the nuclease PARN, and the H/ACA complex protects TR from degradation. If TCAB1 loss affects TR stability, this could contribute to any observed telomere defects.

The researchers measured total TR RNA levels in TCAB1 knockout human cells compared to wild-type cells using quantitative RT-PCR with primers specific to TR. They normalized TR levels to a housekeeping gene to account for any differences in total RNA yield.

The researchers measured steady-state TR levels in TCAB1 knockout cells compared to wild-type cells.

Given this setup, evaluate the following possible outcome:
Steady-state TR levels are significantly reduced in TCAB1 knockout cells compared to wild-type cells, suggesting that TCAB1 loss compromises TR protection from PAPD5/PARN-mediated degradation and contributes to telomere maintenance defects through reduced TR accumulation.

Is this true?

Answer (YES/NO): NO